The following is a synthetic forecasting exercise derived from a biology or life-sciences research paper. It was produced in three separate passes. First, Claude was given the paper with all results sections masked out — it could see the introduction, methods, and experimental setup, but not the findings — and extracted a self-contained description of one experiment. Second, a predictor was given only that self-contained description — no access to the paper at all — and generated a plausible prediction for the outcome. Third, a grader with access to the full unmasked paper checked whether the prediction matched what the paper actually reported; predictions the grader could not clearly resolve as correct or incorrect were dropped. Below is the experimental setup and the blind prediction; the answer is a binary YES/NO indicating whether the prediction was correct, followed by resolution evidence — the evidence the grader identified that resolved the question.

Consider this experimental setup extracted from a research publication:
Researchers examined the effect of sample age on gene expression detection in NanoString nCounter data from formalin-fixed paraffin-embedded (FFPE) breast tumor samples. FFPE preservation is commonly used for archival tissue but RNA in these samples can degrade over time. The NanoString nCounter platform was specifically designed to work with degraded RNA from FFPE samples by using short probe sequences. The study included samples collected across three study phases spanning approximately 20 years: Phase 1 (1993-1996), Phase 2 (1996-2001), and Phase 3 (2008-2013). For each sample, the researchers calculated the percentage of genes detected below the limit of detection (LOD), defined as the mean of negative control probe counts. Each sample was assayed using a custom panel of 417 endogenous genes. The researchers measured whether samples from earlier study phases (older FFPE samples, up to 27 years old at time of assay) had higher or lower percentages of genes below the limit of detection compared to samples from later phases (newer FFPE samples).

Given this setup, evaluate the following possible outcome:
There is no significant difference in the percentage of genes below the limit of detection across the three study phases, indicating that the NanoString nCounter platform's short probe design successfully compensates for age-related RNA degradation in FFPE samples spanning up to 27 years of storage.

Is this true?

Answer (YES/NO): NO